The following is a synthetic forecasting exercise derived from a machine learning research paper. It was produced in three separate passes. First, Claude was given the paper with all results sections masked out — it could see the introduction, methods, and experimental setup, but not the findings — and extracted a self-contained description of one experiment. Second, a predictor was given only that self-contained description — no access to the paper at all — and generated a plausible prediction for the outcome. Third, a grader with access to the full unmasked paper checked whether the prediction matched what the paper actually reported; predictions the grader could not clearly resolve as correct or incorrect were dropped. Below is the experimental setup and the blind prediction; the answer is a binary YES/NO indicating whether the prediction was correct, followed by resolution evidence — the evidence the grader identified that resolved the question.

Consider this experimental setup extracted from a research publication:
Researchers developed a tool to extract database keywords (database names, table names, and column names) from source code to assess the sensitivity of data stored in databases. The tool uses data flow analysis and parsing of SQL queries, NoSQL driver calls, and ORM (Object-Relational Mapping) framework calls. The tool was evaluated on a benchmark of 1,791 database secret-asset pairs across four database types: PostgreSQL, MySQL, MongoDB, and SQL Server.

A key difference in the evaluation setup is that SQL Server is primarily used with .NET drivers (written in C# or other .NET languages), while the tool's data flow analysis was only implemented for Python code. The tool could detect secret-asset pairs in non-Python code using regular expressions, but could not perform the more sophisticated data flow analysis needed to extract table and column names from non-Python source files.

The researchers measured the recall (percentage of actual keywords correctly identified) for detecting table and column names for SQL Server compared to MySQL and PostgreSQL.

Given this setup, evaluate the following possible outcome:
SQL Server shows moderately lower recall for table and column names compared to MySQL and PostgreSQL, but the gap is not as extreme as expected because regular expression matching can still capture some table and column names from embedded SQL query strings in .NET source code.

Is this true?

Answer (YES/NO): NO